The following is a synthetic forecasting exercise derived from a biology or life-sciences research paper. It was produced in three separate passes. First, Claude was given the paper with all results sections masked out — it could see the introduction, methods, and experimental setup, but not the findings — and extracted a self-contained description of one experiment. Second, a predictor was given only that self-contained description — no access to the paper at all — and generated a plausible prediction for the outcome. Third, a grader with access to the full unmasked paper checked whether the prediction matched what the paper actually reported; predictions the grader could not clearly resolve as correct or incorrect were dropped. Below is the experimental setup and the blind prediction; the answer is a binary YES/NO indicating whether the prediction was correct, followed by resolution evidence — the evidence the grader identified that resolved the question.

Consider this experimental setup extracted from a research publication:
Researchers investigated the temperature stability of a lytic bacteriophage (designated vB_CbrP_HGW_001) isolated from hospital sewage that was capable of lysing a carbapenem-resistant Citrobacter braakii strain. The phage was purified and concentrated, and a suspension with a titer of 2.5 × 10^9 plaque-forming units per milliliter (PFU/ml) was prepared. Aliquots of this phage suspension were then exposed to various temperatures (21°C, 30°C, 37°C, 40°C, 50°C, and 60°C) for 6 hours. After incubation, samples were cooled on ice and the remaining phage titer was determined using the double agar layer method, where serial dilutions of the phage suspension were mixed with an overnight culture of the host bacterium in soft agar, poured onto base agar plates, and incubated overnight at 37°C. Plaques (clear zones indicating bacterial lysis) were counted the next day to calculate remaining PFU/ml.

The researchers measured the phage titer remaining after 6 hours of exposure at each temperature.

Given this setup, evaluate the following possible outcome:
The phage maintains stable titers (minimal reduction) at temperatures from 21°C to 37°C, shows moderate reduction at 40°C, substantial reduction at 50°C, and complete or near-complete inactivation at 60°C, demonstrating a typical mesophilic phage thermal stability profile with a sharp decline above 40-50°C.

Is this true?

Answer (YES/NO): NO